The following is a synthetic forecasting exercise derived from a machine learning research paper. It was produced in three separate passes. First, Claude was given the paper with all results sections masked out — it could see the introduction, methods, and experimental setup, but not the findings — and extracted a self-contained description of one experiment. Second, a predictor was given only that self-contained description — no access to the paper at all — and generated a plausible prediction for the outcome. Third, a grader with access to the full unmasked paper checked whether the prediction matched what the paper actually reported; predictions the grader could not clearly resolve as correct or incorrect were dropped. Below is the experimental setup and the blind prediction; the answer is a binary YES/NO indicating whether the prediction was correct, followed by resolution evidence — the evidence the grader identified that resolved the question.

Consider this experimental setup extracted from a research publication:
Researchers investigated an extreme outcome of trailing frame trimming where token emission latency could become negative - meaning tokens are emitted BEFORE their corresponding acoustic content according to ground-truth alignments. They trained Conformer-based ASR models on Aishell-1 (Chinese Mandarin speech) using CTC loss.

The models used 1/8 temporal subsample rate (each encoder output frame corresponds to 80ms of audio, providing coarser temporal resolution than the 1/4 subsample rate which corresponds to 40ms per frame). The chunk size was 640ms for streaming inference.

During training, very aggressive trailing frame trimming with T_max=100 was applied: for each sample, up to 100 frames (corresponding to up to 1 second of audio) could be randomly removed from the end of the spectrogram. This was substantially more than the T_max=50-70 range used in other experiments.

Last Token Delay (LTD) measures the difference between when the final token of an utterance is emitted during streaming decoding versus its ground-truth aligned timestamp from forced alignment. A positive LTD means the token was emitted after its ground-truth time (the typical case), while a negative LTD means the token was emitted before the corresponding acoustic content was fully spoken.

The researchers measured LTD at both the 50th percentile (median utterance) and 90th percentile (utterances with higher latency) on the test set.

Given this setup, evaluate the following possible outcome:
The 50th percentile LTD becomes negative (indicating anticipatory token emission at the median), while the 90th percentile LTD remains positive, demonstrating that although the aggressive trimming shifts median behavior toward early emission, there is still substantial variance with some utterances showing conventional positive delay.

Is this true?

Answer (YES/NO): NO